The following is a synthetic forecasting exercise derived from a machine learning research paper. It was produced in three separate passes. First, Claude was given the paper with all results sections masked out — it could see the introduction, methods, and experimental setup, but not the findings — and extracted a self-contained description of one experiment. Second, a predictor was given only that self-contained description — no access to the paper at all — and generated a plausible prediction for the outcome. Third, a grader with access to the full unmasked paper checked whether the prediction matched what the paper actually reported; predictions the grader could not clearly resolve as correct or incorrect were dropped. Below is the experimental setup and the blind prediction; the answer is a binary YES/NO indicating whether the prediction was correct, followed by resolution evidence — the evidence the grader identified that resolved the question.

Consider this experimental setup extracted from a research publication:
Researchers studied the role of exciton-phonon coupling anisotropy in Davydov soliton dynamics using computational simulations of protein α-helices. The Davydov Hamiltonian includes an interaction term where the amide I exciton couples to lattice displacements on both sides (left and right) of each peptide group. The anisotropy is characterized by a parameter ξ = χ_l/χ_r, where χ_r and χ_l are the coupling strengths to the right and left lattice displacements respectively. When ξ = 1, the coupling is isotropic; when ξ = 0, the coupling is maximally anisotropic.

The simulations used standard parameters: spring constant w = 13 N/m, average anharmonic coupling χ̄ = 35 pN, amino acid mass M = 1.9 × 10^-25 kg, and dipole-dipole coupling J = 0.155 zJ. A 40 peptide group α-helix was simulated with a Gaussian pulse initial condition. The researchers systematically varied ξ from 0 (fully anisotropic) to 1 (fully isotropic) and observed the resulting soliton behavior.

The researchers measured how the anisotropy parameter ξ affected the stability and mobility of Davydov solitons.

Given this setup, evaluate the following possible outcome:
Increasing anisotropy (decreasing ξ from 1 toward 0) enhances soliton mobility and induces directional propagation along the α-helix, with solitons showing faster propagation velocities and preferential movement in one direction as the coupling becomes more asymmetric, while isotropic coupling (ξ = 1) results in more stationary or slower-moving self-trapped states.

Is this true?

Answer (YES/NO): NO